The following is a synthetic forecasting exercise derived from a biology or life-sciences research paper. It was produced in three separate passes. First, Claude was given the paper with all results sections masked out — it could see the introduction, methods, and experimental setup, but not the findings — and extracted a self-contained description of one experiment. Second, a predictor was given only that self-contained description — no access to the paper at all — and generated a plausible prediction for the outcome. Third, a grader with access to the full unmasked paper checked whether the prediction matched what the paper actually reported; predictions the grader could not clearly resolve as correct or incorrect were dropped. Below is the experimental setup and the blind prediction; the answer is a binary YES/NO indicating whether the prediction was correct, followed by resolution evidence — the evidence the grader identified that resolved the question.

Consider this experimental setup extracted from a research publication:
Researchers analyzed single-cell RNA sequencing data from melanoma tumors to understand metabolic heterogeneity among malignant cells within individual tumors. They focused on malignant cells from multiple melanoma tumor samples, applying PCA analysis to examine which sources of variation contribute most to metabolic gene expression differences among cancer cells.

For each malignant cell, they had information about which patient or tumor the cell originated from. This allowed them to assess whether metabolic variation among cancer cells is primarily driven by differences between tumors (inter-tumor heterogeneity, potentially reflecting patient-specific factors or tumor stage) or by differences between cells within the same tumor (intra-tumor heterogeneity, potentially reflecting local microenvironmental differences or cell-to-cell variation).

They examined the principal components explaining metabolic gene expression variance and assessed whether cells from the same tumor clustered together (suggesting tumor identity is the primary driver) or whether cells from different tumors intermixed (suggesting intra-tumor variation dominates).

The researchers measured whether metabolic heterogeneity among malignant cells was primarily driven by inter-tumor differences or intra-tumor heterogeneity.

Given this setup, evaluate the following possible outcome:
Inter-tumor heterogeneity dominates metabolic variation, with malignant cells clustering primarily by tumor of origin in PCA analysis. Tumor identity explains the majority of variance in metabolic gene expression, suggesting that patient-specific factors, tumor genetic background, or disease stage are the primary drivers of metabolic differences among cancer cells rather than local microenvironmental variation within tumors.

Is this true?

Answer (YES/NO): YES